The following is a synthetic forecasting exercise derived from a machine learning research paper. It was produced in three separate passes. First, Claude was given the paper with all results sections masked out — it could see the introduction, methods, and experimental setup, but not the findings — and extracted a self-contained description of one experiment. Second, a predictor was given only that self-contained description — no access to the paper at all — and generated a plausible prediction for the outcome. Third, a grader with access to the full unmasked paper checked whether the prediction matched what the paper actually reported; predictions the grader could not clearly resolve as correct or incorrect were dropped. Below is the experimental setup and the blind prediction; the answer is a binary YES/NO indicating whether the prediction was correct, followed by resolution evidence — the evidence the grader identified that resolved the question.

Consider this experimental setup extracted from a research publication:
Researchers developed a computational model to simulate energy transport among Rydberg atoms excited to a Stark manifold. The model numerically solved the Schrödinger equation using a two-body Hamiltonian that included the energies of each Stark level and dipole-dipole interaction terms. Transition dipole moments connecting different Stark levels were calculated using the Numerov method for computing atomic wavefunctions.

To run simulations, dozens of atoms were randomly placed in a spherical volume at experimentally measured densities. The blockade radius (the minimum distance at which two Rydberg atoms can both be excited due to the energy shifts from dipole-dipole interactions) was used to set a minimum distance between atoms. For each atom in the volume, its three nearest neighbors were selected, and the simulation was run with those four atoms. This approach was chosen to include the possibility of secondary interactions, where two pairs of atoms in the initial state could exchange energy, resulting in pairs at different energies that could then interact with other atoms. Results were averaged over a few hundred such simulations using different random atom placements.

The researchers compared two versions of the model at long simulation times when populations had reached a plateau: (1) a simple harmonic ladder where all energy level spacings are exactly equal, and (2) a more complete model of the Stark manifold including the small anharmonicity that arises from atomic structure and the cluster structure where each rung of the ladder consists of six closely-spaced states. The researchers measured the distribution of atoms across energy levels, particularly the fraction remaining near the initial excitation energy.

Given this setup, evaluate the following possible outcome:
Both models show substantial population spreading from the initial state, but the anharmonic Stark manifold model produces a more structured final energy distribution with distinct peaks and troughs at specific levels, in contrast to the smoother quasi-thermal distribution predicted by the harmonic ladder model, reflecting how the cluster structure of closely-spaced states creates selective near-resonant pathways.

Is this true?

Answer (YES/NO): NO